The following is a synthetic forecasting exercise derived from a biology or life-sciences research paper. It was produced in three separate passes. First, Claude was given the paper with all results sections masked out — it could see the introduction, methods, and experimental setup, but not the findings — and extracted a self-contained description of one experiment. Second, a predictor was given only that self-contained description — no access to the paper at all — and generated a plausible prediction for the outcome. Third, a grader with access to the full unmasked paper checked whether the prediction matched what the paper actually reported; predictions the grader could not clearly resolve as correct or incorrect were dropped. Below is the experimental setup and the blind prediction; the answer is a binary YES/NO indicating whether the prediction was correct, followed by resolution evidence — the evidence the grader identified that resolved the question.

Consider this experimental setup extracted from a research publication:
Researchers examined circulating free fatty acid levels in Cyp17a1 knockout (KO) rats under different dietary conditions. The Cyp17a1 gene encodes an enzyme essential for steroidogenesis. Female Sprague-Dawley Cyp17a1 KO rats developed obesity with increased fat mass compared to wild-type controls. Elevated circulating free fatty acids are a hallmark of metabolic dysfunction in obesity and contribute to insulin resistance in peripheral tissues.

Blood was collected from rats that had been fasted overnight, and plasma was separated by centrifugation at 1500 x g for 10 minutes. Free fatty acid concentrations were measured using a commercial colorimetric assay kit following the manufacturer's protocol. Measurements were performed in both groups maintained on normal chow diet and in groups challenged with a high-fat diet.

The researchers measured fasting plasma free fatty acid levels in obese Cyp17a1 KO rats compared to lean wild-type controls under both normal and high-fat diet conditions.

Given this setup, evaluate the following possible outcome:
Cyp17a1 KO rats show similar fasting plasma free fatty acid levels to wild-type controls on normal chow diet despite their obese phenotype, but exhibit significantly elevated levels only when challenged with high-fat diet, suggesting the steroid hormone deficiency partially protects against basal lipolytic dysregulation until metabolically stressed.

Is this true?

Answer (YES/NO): NO